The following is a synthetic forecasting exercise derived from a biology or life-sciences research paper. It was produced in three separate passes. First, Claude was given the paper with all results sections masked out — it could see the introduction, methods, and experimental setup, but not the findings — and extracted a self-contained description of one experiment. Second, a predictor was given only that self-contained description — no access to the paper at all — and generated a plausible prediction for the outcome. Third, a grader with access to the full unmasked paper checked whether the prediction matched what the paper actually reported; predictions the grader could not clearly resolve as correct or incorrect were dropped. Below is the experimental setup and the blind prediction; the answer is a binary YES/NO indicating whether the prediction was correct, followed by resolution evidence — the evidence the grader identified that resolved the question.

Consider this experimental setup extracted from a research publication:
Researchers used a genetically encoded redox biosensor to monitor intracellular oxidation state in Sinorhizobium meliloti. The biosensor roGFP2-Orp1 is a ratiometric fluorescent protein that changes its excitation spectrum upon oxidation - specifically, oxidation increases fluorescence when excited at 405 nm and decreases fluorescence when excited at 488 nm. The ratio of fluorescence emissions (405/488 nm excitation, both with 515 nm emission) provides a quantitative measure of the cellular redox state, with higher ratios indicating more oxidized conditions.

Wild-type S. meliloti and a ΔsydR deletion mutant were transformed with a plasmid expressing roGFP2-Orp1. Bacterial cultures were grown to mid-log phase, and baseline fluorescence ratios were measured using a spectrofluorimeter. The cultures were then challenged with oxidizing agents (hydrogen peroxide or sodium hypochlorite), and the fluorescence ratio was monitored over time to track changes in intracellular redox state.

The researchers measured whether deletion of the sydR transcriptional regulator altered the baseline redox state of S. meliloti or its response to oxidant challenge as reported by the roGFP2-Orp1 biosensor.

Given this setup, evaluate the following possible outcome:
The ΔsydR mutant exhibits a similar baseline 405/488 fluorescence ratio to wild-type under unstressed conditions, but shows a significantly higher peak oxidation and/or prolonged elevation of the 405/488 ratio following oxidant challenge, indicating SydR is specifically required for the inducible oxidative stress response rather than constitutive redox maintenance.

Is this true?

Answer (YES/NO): NO